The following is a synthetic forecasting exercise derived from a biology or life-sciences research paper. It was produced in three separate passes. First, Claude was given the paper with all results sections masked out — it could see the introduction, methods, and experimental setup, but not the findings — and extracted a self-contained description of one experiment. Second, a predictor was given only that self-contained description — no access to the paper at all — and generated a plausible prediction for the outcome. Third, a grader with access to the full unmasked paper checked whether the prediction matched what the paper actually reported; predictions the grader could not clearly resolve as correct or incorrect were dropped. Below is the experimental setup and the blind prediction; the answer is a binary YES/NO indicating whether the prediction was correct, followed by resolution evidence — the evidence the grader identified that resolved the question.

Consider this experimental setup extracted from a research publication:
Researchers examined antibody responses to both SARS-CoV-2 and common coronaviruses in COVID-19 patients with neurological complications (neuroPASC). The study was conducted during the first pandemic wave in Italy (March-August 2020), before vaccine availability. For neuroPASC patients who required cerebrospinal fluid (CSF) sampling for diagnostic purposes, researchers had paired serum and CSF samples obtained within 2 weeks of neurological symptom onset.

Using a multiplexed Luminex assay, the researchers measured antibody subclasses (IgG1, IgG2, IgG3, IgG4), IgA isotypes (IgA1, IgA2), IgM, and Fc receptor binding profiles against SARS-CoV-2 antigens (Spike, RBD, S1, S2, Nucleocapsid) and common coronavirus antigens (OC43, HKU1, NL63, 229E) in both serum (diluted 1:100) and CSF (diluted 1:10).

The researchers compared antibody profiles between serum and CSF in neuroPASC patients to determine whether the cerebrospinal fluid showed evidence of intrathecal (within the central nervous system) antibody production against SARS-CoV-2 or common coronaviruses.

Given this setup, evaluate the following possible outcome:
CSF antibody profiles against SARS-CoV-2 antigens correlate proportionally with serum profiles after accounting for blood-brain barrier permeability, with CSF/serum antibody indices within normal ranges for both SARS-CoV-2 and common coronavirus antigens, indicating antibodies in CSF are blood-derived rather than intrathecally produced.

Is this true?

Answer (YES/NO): NO